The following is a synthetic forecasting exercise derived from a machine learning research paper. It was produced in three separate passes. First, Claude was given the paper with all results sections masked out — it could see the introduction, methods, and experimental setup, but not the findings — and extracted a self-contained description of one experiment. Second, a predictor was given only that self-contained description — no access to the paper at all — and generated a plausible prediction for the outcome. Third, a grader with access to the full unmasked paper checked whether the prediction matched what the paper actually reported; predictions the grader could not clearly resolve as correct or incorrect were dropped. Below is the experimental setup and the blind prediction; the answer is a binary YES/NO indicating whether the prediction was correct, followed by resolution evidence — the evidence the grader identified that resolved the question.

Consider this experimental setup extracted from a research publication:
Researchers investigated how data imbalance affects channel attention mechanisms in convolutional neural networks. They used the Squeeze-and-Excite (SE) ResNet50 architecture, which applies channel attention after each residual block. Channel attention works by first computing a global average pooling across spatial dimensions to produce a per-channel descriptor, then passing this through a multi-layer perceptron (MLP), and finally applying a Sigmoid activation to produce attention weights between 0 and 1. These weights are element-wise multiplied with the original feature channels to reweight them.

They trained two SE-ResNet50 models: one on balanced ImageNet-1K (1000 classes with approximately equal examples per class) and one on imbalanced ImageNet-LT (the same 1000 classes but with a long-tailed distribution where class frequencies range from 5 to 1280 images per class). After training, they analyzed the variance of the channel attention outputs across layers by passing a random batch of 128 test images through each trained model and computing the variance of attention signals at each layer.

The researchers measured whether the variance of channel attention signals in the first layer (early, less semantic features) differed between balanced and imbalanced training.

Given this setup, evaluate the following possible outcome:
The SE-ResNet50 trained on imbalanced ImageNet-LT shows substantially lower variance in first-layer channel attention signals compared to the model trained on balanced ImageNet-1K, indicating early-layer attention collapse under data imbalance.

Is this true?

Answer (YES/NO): NO